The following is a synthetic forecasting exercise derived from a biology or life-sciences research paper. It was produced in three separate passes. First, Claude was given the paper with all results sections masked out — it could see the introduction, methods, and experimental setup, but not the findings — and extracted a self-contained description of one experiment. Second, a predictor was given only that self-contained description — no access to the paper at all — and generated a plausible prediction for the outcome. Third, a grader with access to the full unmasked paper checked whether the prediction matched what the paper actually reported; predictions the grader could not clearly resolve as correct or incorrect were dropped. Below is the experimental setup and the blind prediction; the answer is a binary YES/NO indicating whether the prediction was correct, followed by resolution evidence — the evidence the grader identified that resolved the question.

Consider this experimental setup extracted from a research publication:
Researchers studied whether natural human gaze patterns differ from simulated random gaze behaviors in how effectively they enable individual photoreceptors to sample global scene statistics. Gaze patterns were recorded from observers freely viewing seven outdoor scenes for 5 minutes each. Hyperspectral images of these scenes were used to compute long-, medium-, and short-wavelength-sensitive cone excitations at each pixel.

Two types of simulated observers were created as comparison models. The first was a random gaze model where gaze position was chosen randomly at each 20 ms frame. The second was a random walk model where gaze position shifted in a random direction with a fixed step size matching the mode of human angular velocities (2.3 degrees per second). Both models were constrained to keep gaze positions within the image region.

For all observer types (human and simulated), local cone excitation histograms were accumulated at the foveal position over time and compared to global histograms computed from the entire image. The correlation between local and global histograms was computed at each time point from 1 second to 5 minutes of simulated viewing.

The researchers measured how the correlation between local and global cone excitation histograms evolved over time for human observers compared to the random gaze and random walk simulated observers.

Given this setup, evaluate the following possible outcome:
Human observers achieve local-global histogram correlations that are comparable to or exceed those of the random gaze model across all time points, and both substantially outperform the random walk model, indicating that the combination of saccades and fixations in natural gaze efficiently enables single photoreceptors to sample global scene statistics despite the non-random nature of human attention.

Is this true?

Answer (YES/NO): NO